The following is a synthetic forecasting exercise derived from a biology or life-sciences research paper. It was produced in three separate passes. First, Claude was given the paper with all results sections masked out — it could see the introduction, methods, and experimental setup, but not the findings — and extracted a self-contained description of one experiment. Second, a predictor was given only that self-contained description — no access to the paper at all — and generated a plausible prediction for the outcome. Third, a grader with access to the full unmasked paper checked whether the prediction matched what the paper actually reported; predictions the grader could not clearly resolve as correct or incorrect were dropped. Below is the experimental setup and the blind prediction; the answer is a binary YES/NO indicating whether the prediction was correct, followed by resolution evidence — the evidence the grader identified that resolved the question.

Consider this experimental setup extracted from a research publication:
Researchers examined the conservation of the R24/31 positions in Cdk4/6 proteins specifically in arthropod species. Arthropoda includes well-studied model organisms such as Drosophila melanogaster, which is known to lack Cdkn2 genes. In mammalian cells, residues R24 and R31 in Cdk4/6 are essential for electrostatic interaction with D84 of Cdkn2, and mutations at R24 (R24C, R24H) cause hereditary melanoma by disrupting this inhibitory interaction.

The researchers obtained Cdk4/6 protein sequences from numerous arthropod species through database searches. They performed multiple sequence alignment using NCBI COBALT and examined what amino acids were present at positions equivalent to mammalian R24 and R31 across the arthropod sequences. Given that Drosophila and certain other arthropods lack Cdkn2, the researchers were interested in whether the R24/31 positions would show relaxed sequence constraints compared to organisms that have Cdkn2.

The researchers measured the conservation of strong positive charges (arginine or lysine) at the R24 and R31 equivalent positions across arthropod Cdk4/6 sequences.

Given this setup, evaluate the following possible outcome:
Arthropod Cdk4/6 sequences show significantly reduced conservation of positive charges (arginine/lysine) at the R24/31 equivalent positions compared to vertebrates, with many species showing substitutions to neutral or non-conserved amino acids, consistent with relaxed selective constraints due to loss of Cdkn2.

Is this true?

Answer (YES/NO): NO